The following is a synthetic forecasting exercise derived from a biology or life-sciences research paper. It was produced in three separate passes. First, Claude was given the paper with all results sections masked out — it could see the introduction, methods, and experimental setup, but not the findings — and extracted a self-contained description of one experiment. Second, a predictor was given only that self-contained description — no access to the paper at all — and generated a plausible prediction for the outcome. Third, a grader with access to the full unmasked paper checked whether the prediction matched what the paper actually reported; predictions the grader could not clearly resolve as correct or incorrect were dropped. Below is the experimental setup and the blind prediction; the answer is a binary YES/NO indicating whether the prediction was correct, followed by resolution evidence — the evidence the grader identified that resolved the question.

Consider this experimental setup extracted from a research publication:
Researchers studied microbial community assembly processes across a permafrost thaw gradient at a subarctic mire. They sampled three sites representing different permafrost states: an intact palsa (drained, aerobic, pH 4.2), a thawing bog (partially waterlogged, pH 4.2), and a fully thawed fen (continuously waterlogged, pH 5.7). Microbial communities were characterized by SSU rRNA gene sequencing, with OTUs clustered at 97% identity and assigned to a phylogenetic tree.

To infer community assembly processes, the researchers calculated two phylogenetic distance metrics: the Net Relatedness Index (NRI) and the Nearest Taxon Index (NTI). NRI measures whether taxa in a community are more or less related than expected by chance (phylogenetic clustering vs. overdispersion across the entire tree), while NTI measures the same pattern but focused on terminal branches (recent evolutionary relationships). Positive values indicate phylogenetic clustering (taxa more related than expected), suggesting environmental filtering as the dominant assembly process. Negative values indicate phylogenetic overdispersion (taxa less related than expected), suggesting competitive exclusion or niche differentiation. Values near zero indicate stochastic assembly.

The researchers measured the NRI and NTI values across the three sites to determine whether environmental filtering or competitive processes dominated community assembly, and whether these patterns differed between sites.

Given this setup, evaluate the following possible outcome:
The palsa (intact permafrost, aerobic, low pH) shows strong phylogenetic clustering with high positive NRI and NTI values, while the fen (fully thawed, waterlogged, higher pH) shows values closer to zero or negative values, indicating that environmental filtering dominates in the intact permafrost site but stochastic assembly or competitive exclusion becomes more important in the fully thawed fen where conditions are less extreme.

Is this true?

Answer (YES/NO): NO